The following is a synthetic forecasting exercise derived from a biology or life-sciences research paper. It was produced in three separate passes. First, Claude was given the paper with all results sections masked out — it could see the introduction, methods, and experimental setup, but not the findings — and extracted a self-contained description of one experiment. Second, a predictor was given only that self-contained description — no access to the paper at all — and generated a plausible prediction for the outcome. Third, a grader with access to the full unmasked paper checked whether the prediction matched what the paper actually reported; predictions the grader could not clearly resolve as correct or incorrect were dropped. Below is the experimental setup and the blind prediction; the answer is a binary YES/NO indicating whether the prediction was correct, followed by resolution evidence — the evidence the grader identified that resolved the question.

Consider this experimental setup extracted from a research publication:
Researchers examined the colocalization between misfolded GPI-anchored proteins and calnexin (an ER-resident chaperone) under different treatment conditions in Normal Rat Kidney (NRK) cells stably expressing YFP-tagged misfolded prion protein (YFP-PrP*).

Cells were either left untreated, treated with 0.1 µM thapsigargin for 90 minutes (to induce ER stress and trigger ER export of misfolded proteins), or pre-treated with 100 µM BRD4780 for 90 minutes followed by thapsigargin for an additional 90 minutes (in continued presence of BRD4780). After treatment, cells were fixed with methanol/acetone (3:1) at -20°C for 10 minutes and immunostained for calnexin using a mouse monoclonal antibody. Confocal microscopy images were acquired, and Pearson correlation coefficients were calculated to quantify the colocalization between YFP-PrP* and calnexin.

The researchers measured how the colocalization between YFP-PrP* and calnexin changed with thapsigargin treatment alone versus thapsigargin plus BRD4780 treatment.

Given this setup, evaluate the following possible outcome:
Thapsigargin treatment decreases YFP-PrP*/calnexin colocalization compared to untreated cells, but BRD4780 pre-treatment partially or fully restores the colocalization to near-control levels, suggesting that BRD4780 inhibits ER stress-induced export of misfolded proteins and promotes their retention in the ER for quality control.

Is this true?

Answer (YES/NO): YES